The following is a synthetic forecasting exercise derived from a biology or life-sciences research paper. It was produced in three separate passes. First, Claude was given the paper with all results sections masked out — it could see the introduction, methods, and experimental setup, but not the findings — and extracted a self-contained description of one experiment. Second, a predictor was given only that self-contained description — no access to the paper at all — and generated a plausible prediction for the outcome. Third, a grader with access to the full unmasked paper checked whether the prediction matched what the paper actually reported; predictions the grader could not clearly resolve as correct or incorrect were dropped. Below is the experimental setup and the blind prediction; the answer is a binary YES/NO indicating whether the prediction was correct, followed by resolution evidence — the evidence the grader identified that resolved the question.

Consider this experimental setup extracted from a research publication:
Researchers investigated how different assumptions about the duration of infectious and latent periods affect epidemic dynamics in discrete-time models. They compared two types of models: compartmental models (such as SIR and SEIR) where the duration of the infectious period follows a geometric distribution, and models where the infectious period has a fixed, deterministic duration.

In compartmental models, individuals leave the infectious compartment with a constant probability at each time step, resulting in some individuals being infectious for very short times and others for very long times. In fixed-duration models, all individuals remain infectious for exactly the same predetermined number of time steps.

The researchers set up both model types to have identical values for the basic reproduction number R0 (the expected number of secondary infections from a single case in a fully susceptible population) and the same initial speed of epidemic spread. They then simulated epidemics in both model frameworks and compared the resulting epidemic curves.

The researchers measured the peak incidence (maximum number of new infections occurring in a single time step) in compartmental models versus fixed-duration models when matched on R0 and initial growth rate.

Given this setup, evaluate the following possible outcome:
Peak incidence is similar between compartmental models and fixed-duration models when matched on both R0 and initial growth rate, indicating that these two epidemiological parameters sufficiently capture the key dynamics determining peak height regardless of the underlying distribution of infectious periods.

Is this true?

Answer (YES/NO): NO